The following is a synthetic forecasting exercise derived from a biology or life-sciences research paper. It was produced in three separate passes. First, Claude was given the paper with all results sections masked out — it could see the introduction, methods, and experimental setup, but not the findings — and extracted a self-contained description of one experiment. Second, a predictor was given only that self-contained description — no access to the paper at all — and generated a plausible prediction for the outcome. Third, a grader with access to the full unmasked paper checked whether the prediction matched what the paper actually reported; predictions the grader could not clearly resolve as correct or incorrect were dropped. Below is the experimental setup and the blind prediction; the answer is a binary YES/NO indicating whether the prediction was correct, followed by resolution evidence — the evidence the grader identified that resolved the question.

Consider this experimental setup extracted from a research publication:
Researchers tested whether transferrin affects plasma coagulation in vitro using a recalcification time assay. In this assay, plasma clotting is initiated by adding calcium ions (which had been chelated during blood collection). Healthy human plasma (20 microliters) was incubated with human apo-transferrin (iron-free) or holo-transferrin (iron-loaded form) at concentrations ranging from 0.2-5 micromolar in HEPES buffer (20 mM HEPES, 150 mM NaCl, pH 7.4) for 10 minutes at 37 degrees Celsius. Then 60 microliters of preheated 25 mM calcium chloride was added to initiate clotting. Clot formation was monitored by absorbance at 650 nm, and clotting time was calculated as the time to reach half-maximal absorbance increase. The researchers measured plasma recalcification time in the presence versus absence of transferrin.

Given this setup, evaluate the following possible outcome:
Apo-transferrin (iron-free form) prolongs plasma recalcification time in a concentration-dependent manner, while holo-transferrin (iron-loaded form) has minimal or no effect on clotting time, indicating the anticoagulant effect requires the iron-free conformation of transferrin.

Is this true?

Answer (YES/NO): NO